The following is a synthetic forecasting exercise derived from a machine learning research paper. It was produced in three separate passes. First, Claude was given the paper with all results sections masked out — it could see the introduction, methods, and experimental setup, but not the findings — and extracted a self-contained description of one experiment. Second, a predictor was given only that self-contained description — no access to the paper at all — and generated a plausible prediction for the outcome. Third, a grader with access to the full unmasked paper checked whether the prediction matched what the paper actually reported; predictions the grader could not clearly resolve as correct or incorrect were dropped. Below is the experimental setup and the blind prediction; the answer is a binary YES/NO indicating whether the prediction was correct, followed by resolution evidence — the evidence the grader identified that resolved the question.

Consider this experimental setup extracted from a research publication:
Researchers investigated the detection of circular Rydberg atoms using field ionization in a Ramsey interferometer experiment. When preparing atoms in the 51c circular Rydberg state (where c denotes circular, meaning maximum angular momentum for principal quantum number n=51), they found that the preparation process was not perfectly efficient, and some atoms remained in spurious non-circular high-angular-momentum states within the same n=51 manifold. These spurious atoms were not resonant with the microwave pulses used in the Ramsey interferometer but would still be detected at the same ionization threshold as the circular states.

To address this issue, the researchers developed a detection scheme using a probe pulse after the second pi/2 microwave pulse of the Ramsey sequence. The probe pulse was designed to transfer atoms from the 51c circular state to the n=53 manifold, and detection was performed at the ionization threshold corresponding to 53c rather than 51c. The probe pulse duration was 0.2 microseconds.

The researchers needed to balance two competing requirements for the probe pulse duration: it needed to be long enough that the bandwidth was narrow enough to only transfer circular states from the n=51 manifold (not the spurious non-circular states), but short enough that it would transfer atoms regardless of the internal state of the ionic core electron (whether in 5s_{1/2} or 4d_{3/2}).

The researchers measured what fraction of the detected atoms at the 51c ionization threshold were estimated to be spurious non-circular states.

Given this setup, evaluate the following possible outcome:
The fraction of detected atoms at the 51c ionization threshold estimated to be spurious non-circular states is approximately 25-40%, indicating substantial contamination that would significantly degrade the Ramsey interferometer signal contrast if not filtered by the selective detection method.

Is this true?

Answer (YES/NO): NO